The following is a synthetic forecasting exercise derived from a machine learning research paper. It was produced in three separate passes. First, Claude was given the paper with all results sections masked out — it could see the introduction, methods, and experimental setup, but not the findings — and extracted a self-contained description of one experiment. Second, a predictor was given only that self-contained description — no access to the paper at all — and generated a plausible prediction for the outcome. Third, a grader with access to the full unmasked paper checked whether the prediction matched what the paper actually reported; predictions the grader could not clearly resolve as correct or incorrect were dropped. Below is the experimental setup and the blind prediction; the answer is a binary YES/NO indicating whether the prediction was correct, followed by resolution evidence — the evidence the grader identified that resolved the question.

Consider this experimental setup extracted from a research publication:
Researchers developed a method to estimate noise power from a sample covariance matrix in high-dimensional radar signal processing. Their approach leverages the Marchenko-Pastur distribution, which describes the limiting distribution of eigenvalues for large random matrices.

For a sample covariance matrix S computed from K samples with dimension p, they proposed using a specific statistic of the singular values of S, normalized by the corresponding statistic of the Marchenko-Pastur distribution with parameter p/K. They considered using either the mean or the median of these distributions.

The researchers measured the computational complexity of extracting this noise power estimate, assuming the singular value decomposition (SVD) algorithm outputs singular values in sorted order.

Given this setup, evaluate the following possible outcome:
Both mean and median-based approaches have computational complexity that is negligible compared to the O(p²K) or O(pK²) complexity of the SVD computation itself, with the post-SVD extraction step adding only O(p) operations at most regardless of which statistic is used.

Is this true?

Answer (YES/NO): NO